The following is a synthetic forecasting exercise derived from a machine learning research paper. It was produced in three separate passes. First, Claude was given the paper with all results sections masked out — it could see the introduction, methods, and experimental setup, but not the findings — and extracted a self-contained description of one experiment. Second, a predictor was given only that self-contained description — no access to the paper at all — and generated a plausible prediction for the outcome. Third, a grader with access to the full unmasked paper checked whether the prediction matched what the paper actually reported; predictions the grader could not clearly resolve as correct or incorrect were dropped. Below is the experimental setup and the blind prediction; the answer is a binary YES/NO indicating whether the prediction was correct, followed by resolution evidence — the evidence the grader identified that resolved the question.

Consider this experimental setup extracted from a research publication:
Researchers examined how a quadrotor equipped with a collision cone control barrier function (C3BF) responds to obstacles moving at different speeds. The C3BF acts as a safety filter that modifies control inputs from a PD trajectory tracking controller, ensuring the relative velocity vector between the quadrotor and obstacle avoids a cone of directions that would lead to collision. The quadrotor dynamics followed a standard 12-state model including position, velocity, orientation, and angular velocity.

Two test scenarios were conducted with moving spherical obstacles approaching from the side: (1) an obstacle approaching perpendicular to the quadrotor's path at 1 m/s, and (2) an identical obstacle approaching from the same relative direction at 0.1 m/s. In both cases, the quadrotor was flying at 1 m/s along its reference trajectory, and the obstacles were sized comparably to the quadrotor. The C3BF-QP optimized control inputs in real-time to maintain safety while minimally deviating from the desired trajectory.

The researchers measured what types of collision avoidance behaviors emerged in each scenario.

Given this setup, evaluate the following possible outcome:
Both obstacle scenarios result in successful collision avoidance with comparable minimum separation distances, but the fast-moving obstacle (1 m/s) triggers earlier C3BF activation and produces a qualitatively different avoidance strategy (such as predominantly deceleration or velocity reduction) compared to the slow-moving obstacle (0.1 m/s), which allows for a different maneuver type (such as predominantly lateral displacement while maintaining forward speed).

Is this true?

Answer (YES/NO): NO